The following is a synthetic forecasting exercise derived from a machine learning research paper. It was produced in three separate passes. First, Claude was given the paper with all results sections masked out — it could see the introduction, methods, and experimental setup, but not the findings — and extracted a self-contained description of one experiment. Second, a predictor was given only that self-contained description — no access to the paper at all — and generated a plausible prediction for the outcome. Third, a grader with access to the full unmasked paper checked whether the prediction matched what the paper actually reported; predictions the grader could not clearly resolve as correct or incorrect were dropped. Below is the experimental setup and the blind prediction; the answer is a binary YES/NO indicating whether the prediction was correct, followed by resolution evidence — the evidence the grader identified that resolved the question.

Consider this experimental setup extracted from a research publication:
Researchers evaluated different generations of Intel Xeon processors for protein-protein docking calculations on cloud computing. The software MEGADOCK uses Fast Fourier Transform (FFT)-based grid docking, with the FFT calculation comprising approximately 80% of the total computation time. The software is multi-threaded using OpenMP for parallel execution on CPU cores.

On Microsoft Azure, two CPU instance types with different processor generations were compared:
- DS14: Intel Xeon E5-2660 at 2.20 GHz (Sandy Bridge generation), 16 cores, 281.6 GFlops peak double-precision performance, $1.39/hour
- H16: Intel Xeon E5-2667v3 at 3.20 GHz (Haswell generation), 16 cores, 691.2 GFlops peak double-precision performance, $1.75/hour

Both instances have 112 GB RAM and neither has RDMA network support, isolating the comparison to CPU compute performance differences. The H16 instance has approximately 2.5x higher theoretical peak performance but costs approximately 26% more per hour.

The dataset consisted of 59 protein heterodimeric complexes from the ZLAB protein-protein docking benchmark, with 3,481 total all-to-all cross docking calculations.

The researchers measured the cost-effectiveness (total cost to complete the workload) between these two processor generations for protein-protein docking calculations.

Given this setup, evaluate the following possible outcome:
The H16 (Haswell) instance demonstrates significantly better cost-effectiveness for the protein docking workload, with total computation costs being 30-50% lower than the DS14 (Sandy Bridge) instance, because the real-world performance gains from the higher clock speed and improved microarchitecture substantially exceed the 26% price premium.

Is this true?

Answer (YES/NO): YES